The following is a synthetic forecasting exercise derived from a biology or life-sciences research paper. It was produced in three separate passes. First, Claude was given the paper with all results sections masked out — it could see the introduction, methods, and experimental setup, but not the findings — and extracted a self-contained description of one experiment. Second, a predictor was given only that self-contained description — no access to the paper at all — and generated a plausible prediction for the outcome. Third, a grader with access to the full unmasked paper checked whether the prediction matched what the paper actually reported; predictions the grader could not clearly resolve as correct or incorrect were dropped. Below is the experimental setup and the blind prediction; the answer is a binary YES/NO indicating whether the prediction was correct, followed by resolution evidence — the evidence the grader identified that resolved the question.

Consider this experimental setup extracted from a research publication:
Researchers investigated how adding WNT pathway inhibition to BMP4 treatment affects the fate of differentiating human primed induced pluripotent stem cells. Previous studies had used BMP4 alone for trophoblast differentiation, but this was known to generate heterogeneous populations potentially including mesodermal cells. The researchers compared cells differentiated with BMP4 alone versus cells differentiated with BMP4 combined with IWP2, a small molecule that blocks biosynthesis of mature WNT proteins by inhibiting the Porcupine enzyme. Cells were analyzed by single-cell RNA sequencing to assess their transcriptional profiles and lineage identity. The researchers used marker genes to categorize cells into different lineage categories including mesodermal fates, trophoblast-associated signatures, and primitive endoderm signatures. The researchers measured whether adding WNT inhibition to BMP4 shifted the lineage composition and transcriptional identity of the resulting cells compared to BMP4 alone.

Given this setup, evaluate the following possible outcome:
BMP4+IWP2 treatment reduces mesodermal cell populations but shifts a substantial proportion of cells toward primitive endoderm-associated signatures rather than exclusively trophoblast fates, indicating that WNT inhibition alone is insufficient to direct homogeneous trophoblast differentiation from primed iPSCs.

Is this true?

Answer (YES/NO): NO